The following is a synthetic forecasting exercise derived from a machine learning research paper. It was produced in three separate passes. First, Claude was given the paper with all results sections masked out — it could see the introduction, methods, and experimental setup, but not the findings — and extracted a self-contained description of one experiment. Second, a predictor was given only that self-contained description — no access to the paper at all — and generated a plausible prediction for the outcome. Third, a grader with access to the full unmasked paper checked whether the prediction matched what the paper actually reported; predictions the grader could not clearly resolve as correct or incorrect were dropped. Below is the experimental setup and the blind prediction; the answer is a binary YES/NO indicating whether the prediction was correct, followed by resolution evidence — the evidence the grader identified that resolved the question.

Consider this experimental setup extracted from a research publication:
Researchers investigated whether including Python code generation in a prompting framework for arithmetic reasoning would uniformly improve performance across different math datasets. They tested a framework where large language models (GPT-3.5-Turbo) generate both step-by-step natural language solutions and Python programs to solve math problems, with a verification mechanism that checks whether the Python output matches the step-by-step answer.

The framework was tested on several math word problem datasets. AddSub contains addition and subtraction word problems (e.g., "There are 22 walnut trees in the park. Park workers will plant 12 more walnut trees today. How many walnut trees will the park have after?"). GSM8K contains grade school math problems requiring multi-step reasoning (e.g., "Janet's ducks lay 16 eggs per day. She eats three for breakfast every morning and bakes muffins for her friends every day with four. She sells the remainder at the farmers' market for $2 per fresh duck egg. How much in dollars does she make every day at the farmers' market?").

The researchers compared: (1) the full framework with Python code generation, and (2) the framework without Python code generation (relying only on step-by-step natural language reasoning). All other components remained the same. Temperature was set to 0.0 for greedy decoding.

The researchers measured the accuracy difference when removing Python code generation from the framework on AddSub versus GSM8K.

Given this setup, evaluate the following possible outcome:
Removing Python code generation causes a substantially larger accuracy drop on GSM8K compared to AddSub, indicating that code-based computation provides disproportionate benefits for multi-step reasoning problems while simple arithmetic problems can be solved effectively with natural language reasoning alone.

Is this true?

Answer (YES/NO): YES